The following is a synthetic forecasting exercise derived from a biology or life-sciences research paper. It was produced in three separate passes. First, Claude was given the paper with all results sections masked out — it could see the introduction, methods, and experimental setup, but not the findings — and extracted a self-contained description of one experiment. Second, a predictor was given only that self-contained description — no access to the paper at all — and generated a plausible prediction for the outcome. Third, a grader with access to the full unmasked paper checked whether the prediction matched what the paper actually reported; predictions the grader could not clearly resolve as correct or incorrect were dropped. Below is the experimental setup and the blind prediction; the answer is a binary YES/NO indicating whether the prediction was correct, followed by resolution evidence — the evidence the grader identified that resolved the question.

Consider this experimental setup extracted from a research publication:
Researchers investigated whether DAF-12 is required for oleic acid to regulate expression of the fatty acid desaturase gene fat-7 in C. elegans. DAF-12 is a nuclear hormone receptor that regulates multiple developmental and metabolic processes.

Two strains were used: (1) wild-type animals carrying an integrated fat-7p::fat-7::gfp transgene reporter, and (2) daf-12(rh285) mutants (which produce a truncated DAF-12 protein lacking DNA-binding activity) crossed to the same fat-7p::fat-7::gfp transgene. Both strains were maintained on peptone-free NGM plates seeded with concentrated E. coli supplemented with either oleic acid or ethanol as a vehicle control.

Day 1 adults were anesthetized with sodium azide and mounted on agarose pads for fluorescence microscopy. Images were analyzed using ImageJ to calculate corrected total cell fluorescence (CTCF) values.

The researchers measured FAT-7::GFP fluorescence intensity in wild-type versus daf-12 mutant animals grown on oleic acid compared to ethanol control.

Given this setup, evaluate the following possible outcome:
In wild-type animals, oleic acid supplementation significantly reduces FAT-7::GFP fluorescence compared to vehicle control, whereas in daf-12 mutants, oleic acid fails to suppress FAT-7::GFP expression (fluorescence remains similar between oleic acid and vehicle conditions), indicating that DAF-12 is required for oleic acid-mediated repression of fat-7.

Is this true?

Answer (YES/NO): NO